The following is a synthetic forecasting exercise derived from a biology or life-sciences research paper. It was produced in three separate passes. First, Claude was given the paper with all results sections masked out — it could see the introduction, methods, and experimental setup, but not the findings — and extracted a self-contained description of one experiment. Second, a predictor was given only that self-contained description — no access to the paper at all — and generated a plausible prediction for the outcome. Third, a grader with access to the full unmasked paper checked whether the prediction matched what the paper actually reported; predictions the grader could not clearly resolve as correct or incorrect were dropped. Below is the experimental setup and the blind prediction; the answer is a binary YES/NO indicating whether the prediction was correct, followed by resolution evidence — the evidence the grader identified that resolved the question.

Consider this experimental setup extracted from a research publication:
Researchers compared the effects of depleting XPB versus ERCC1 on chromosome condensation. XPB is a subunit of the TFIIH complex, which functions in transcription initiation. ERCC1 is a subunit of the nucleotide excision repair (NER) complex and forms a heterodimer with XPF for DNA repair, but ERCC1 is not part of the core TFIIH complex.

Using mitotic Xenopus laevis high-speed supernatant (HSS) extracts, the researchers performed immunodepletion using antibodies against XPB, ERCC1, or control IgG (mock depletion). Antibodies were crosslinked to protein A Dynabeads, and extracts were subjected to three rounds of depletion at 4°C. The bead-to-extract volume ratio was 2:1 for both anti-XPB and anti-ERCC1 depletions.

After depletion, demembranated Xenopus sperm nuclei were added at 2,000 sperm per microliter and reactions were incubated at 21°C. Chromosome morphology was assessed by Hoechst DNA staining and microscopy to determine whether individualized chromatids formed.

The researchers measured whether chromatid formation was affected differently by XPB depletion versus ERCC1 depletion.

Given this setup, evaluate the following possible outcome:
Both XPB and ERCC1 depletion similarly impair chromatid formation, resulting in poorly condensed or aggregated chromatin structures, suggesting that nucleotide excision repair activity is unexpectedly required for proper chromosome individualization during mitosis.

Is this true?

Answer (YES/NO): NO